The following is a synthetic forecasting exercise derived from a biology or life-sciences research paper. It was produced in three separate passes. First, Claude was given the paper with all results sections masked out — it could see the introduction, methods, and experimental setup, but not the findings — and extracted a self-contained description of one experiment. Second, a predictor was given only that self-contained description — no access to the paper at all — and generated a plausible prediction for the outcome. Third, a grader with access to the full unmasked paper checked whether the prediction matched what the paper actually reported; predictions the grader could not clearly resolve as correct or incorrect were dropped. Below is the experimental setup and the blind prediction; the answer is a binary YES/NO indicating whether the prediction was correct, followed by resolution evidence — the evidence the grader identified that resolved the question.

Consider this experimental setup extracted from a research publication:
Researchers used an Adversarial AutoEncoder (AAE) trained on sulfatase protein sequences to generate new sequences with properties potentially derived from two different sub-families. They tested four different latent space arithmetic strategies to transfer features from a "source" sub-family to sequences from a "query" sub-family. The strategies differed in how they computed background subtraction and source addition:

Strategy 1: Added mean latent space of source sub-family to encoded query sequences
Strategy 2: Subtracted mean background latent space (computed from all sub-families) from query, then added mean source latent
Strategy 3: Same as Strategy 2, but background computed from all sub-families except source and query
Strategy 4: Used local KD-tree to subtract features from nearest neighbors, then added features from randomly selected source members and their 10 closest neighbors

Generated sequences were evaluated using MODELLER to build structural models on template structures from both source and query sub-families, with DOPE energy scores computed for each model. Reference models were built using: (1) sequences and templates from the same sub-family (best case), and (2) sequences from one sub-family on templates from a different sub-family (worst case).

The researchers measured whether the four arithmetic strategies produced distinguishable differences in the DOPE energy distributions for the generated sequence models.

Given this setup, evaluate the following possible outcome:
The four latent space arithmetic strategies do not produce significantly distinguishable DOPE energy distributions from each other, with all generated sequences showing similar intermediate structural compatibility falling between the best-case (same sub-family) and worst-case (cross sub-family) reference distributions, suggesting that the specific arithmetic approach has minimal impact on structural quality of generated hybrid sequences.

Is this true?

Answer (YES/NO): NO